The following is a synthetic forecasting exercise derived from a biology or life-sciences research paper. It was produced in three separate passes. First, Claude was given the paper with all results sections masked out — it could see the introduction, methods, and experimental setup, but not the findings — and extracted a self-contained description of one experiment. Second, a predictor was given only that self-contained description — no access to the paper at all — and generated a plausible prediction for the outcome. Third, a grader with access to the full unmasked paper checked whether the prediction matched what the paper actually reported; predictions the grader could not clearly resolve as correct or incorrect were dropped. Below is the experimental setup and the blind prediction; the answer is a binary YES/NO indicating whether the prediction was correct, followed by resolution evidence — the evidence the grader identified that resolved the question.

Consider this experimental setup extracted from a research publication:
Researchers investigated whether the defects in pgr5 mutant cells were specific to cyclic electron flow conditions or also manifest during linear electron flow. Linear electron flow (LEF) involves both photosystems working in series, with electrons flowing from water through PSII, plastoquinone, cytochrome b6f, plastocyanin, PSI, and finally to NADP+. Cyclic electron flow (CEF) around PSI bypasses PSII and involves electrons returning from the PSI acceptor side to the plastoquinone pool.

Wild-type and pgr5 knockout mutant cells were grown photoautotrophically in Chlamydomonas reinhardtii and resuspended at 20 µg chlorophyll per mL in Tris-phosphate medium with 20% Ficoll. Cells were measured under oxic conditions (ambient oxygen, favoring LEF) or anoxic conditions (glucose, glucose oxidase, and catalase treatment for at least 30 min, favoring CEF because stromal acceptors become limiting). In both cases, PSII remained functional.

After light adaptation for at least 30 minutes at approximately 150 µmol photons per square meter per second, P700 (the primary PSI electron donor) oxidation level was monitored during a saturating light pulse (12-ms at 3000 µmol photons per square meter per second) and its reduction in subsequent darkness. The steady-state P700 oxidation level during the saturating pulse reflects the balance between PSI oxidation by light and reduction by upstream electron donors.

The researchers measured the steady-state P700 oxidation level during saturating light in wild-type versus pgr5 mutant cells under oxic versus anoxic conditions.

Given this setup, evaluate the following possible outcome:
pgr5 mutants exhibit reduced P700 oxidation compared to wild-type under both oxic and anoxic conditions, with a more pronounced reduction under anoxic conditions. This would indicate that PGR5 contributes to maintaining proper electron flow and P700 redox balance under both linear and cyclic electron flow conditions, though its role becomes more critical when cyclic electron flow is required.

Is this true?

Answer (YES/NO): NO